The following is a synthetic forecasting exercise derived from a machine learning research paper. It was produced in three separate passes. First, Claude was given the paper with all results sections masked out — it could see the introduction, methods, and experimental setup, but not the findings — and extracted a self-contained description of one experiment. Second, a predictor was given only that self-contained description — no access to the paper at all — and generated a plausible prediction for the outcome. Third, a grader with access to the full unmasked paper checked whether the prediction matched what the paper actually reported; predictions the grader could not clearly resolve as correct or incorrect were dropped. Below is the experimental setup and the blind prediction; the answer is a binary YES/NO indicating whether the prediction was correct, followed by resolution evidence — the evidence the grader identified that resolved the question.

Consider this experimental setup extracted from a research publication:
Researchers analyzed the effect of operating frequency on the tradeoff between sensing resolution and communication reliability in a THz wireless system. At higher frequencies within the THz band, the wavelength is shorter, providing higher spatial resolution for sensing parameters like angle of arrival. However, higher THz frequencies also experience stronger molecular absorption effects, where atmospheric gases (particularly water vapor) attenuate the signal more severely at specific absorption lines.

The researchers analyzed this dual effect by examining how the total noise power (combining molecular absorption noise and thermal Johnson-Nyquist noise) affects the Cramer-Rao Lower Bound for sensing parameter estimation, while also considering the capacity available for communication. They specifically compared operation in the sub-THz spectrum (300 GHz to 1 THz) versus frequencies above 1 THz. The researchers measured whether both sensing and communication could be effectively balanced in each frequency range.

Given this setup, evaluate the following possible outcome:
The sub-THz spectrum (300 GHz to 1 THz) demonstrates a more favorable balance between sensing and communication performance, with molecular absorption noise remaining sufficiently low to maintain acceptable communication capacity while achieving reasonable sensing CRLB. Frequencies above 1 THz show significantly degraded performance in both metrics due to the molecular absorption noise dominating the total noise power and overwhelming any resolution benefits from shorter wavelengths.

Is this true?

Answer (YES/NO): YES